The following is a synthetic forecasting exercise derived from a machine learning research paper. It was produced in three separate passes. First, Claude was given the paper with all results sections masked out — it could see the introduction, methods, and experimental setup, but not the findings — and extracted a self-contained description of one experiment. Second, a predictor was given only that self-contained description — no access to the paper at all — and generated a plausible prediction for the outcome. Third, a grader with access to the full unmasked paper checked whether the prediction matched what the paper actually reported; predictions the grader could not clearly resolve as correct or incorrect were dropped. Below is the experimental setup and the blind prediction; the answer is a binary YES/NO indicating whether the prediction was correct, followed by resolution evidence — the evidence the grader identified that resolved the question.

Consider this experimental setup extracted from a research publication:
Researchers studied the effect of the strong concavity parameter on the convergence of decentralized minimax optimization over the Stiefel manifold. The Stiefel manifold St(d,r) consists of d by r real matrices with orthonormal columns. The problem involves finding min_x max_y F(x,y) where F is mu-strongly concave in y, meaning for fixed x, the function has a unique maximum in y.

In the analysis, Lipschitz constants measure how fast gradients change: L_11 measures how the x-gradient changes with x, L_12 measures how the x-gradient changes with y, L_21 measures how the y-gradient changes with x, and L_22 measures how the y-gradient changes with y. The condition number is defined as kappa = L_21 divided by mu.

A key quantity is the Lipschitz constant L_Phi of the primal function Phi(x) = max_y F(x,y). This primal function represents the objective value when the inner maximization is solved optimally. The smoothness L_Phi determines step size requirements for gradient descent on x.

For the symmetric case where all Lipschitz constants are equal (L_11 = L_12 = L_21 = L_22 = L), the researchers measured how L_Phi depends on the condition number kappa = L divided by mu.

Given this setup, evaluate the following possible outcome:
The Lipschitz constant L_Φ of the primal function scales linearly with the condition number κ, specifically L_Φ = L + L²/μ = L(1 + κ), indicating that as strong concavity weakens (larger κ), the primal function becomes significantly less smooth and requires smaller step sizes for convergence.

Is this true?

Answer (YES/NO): YES